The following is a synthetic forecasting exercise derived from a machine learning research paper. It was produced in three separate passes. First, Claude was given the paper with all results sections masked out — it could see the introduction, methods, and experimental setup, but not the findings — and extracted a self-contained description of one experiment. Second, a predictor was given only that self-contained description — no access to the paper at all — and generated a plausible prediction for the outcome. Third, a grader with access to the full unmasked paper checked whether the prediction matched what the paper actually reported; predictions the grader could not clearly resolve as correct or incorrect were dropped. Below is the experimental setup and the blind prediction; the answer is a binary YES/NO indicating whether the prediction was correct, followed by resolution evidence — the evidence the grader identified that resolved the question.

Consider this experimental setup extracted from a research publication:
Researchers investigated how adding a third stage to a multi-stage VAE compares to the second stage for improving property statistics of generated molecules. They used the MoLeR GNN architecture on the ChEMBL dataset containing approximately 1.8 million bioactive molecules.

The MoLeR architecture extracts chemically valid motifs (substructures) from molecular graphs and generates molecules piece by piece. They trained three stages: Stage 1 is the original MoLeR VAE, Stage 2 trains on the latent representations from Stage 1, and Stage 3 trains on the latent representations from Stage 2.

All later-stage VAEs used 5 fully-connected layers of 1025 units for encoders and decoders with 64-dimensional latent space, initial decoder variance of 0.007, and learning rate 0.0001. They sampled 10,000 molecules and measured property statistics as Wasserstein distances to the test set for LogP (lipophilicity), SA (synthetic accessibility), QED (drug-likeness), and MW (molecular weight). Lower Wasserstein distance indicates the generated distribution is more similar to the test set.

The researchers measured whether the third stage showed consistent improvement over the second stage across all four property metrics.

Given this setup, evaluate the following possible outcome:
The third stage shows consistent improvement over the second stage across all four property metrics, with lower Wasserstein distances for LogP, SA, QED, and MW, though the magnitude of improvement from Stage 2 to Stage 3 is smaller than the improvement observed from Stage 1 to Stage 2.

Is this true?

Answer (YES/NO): NO